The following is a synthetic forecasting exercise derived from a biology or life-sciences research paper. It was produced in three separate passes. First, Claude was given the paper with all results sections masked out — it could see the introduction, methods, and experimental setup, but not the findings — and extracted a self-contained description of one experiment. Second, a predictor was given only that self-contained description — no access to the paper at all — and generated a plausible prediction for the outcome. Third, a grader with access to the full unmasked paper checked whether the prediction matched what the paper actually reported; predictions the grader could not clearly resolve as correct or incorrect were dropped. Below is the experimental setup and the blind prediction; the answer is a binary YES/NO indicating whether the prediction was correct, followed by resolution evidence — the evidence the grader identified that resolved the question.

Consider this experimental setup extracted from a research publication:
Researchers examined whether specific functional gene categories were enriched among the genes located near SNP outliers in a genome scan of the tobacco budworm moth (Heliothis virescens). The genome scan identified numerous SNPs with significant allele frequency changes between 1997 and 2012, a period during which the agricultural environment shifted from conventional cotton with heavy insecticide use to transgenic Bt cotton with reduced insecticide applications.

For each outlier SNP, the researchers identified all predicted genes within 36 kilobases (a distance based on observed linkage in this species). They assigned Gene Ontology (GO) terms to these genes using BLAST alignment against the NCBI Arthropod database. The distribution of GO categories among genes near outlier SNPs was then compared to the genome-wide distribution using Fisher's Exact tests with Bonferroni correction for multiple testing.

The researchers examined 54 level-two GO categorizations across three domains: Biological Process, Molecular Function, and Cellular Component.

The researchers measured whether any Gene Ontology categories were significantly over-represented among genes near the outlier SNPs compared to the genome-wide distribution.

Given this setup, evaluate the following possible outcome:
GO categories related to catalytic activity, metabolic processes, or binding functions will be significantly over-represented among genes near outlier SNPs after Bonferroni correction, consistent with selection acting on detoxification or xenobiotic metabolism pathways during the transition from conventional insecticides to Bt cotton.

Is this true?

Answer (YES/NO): NO